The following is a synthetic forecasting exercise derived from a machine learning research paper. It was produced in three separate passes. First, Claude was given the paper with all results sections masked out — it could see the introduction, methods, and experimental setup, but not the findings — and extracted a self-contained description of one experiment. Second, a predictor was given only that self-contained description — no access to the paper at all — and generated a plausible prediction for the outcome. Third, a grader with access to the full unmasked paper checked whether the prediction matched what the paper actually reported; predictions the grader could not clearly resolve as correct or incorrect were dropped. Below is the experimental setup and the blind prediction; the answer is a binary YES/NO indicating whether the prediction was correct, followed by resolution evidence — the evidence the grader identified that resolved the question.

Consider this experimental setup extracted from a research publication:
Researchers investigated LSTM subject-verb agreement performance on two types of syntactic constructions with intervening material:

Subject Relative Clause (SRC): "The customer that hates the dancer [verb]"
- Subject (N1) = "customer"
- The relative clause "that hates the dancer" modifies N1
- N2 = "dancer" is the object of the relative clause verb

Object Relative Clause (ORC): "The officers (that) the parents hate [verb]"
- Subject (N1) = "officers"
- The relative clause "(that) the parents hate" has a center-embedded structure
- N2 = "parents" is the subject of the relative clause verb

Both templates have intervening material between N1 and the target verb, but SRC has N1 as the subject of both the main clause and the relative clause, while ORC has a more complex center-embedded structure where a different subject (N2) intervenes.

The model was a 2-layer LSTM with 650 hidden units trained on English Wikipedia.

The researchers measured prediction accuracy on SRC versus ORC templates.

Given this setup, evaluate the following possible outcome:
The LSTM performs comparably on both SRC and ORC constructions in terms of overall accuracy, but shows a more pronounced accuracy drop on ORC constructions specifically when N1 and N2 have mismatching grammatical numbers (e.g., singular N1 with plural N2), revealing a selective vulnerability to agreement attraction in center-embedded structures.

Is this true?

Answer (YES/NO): NO